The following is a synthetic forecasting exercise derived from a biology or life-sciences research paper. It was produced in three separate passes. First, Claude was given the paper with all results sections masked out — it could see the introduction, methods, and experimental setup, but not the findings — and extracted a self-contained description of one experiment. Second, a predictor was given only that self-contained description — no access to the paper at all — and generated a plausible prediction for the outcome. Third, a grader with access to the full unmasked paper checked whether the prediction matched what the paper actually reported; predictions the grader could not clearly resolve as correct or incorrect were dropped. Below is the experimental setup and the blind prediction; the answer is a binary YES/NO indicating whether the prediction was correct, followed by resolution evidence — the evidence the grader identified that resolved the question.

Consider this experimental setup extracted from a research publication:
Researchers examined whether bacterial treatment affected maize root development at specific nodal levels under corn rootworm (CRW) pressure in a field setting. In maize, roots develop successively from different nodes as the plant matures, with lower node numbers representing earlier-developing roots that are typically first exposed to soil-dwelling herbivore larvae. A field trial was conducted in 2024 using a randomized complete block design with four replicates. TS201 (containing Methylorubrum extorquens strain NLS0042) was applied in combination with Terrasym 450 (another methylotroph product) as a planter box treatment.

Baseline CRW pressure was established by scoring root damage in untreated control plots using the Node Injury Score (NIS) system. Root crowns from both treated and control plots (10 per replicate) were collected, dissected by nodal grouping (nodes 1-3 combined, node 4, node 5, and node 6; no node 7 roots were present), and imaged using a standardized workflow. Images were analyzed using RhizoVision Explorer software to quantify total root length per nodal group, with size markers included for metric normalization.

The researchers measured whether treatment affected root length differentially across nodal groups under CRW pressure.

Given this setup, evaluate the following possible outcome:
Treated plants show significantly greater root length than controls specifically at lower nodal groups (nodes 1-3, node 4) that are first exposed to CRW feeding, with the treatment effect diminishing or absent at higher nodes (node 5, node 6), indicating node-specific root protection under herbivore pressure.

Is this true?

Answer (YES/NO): NO